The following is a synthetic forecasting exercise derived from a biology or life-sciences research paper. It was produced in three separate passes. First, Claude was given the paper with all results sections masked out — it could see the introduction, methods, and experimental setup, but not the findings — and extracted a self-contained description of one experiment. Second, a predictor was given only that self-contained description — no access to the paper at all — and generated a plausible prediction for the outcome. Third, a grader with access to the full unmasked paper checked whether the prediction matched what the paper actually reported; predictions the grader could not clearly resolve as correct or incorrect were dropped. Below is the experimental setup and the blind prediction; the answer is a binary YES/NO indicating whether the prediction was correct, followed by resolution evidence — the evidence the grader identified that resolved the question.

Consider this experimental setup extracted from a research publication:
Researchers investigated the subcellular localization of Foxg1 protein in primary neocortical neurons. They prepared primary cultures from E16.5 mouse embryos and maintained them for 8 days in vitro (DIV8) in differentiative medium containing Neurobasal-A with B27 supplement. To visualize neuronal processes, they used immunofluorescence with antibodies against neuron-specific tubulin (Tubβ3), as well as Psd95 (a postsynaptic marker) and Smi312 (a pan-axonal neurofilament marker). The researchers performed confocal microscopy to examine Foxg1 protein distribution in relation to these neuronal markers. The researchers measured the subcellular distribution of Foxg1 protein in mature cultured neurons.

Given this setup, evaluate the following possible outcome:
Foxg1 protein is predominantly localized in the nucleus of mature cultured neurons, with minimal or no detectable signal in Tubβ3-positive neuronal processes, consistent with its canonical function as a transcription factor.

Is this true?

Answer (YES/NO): NO